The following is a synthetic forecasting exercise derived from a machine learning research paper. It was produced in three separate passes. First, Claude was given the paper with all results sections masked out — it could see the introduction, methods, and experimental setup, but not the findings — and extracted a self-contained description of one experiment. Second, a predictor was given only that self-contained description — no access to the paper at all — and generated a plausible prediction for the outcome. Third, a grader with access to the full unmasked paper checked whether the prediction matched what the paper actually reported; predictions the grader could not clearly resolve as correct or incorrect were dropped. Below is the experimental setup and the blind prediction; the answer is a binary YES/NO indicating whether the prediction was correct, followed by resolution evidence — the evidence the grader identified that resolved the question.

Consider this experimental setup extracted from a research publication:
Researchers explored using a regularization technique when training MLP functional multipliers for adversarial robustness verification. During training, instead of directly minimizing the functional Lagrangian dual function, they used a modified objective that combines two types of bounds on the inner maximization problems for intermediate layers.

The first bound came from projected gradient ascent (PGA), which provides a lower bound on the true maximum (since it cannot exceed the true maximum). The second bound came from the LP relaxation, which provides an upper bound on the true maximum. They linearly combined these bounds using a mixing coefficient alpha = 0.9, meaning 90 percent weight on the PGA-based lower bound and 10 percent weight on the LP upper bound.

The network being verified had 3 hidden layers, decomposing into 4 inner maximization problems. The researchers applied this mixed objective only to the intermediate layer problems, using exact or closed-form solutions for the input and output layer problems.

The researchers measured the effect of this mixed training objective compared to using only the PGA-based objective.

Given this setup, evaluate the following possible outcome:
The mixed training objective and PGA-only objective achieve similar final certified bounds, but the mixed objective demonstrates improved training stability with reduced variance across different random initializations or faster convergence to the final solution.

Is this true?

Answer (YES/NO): NO